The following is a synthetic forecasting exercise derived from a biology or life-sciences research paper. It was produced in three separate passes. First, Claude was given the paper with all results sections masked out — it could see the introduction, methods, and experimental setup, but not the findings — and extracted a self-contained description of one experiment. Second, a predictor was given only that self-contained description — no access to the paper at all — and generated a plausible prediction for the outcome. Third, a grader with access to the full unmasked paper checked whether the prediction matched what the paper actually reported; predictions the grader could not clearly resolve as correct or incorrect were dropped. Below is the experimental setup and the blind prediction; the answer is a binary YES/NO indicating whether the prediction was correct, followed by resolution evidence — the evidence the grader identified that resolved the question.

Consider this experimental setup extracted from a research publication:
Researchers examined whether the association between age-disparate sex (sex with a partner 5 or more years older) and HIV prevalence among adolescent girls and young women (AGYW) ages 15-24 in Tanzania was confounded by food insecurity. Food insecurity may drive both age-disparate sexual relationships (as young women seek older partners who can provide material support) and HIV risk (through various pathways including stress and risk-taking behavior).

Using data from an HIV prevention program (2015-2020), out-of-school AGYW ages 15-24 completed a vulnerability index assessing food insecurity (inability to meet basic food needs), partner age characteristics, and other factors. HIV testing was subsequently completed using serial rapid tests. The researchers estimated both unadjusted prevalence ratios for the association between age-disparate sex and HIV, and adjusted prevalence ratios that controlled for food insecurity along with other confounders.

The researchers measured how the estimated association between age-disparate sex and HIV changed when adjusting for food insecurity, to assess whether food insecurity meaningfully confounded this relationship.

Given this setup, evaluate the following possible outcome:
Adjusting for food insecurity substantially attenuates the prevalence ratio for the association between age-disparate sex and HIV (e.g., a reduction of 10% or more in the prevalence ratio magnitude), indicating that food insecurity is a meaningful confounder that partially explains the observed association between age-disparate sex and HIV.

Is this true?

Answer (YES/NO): NO